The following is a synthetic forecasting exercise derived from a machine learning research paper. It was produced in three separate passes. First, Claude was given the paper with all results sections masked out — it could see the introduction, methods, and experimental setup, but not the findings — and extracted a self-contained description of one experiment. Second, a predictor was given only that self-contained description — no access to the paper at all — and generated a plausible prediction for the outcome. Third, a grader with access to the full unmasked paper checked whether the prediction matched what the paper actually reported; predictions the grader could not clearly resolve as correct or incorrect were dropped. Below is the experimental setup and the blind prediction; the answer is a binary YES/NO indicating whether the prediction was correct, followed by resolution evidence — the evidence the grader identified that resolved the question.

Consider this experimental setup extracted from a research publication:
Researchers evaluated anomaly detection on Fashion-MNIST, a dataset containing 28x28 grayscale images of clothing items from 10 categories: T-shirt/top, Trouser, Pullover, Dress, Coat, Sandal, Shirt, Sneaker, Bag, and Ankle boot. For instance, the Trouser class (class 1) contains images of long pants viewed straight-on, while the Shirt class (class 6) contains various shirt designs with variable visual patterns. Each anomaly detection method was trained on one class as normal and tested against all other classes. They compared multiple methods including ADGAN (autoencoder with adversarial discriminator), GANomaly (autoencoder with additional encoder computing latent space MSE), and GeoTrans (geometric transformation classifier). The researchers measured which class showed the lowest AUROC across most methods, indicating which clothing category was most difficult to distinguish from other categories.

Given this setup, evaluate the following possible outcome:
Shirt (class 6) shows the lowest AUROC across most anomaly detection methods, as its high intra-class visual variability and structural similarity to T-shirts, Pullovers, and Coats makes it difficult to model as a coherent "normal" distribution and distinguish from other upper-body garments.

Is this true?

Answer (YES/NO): YES